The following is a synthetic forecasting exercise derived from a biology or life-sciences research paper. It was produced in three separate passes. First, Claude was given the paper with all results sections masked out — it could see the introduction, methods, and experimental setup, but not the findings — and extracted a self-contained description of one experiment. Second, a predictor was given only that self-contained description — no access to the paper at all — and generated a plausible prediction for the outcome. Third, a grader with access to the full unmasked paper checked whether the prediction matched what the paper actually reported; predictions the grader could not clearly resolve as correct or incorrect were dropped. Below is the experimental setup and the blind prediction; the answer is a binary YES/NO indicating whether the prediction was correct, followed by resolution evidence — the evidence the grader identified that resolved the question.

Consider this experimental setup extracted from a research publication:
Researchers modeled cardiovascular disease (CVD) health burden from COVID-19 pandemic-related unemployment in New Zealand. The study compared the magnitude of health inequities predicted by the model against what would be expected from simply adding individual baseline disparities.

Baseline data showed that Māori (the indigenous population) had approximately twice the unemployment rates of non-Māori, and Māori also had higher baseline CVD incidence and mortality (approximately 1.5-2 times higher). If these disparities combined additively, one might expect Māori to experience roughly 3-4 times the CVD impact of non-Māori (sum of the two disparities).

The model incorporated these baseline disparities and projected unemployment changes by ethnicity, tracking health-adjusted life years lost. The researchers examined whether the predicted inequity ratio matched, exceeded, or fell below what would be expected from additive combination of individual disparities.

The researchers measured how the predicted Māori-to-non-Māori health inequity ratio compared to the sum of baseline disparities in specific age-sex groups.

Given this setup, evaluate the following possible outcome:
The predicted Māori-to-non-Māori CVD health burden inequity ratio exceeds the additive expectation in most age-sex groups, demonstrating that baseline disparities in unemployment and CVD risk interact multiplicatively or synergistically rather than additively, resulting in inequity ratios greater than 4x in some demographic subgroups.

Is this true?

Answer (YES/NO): NO